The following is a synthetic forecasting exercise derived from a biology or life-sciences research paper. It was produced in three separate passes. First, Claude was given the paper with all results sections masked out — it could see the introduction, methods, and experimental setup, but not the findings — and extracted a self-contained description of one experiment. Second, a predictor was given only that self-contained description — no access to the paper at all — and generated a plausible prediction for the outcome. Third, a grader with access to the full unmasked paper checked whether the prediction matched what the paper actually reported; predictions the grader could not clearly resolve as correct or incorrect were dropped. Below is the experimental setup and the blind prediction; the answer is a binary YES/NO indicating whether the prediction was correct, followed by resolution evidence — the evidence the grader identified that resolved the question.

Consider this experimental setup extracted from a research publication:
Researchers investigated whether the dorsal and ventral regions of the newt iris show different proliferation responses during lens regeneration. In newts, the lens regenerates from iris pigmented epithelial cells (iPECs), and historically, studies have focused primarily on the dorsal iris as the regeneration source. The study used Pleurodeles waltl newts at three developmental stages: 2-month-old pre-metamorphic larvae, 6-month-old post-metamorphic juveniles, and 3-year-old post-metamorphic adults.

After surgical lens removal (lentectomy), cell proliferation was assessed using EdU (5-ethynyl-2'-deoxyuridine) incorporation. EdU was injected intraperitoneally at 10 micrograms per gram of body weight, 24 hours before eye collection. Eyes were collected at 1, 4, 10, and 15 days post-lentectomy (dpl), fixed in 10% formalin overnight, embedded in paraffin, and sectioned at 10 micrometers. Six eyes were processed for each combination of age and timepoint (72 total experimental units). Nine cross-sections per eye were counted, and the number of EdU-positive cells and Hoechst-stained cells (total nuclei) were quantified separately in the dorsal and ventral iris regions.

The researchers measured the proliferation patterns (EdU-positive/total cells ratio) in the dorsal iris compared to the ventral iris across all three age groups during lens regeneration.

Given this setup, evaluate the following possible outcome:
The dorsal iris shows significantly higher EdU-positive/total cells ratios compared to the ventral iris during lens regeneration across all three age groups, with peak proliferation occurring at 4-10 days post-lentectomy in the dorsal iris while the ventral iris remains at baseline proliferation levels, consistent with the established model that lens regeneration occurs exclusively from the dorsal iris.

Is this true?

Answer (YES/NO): NO